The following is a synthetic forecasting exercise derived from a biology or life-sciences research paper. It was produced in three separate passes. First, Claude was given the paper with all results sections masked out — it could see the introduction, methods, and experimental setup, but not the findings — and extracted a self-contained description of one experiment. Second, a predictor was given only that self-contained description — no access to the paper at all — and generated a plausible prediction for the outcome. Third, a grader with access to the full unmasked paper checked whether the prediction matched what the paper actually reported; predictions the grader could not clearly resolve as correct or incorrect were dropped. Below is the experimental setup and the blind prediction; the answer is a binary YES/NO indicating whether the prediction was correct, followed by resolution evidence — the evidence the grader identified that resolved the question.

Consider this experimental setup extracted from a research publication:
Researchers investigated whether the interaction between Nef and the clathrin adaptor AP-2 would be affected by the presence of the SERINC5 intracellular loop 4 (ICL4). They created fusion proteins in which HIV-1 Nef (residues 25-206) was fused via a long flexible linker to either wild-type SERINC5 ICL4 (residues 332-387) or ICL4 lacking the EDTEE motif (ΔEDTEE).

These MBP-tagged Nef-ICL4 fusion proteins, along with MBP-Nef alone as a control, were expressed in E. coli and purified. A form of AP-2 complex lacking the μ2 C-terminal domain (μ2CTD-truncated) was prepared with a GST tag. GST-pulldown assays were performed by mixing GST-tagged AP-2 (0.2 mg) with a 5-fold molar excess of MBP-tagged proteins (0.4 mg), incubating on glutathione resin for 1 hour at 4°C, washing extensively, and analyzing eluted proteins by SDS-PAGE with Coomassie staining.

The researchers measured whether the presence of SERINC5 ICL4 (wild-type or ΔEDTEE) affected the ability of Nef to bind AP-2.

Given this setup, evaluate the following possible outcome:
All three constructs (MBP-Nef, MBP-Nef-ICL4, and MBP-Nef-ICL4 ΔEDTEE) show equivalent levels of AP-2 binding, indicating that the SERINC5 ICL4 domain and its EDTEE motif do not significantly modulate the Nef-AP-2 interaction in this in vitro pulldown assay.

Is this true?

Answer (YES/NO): NO